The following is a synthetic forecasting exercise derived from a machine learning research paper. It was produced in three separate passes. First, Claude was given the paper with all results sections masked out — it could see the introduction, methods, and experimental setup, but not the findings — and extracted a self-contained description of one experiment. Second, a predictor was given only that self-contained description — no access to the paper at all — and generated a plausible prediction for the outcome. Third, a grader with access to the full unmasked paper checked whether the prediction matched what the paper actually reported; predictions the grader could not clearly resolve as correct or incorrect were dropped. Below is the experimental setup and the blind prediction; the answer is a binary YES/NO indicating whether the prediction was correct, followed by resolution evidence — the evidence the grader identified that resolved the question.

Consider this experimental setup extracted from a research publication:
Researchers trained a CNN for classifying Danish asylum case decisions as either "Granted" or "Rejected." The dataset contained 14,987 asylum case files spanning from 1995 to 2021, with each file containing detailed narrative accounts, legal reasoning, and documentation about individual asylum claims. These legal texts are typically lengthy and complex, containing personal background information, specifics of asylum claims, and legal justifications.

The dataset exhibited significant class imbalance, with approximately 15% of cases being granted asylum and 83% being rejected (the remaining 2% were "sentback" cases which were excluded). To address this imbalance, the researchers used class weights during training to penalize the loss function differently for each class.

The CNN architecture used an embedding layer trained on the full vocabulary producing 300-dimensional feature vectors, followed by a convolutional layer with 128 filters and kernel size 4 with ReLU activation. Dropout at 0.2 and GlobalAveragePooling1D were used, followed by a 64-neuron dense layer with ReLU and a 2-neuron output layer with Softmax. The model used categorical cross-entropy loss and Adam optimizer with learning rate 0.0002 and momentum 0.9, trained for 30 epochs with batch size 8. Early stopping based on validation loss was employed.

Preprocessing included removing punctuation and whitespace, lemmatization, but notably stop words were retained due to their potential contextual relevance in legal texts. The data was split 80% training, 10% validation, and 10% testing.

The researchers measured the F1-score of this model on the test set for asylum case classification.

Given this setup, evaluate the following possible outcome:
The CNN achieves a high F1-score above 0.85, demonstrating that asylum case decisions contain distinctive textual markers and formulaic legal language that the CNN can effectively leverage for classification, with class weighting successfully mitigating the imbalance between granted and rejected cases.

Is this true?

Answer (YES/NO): NO